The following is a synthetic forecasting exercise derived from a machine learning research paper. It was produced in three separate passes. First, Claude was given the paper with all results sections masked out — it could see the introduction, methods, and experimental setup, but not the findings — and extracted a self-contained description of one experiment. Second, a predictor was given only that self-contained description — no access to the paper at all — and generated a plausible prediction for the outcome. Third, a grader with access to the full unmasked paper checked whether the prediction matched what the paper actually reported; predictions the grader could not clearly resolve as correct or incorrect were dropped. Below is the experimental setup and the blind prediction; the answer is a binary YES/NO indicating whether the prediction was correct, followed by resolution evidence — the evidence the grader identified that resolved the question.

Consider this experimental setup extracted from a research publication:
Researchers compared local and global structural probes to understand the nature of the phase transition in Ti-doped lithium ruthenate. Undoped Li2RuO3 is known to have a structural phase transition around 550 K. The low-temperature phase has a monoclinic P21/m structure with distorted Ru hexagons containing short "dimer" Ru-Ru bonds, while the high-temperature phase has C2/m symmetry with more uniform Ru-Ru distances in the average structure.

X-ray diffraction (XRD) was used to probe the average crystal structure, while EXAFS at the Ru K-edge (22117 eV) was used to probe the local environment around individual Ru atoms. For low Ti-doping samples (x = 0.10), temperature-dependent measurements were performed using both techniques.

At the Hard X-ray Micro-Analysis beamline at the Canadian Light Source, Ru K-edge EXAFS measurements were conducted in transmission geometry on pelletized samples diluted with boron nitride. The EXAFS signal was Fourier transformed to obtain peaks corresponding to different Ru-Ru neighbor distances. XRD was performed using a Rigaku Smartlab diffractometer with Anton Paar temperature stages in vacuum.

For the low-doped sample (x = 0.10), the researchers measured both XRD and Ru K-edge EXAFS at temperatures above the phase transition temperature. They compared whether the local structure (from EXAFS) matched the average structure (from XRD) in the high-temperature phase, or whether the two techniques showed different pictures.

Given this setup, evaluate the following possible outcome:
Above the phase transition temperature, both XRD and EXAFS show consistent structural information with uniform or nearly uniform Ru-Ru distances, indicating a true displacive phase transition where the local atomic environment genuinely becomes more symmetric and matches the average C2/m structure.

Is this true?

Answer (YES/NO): NO